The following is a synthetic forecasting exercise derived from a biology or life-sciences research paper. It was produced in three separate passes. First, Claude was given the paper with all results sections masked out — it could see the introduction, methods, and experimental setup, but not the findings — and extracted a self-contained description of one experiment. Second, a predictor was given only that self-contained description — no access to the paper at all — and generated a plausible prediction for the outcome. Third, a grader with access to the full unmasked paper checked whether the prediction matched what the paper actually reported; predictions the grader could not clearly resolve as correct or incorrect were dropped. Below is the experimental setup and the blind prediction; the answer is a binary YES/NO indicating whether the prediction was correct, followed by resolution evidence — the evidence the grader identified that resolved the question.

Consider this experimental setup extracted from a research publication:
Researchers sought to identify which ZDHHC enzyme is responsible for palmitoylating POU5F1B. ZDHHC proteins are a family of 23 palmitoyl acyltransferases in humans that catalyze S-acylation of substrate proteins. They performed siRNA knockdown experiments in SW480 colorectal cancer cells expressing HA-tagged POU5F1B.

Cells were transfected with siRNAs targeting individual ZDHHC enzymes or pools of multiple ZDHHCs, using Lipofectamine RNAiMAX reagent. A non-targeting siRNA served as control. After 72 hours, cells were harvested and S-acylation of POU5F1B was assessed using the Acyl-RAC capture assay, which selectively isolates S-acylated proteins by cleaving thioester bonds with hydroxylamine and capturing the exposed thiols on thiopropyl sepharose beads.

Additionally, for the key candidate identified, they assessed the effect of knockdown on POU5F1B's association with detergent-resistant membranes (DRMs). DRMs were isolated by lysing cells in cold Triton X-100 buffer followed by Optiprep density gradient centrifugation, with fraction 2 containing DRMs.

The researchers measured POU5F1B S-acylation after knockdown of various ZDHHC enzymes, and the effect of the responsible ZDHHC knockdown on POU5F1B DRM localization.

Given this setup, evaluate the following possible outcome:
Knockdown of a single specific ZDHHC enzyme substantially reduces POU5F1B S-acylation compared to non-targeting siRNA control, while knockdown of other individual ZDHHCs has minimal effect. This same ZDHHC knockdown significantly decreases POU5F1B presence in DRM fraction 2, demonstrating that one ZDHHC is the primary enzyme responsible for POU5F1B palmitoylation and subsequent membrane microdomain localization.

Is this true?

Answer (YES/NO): YES